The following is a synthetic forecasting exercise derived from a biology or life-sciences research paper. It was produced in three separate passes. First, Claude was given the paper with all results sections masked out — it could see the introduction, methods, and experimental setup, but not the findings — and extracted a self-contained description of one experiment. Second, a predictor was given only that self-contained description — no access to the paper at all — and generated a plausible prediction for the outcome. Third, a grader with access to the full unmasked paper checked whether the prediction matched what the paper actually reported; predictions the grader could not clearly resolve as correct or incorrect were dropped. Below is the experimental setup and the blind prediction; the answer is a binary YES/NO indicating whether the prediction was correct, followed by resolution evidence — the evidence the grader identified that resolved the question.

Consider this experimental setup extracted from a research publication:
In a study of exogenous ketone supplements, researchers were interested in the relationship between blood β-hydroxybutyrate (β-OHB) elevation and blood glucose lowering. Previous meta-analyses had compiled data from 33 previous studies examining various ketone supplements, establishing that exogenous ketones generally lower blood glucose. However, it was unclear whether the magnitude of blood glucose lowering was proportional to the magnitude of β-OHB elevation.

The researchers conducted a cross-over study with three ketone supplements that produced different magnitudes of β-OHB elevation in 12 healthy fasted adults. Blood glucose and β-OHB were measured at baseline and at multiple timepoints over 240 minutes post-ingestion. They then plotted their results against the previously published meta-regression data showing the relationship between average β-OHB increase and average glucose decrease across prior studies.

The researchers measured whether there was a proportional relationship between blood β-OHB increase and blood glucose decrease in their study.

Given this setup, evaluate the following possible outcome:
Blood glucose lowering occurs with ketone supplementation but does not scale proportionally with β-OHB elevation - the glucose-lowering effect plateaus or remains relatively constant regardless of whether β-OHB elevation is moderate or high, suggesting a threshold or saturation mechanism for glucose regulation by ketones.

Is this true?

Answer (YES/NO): NO